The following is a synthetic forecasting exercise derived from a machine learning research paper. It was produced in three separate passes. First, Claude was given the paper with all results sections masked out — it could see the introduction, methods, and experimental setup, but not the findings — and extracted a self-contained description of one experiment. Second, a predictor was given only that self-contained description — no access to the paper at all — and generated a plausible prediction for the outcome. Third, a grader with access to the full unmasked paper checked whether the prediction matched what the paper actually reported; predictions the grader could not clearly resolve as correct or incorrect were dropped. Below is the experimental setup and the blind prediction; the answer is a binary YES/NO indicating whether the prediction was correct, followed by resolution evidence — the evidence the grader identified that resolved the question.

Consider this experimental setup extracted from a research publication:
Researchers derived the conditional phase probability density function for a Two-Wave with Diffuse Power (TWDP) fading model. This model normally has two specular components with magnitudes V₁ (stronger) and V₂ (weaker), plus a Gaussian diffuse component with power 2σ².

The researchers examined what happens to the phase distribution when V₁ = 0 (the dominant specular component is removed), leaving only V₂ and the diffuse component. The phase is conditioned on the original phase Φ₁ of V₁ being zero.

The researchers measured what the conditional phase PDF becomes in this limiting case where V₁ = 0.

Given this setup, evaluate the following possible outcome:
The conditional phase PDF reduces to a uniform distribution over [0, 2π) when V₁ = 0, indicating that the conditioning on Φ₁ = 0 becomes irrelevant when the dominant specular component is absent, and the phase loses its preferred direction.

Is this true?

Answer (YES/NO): YES